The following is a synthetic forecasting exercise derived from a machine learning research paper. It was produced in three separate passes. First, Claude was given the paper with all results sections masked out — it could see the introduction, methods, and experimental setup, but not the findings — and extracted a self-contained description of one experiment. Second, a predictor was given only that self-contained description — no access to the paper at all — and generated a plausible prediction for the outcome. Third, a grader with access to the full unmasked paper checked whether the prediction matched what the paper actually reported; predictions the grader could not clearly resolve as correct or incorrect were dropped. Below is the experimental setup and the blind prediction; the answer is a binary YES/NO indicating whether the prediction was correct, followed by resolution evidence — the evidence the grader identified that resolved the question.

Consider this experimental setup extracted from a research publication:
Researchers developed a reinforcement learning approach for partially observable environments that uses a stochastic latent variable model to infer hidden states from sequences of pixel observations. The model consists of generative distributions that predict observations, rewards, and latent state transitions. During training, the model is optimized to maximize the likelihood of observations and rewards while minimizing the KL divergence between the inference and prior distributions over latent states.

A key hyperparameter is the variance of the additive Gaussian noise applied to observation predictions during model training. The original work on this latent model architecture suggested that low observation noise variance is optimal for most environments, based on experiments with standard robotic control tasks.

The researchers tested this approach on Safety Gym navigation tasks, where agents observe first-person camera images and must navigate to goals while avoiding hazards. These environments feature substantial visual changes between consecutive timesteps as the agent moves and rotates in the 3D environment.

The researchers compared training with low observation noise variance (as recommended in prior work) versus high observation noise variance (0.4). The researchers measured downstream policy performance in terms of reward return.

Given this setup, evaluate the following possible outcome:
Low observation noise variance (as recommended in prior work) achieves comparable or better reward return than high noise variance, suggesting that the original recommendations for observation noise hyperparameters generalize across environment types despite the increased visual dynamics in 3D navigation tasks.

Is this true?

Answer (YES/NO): NO